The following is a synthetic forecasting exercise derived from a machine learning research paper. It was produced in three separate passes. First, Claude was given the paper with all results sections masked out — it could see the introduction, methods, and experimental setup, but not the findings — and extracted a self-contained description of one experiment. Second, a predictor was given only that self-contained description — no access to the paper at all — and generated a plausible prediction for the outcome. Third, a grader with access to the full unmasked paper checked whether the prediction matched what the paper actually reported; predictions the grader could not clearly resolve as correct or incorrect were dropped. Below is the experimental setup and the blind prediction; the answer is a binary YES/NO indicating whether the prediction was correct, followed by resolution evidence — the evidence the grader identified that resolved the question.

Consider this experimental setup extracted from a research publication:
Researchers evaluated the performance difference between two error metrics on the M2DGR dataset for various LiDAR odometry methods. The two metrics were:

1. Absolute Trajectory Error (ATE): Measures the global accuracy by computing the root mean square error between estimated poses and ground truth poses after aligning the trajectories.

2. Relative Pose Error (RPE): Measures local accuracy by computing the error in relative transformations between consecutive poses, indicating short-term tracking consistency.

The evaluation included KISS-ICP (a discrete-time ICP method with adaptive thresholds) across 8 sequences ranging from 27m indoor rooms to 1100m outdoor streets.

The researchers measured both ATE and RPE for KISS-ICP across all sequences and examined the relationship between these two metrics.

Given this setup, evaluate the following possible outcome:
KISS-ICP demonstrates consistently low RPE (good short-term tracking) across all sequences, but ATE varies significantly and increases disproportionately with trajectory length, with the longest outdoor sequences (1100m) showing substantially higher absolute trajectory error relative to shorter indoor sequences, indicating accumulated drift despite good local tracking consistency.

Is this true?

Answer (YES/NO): NO